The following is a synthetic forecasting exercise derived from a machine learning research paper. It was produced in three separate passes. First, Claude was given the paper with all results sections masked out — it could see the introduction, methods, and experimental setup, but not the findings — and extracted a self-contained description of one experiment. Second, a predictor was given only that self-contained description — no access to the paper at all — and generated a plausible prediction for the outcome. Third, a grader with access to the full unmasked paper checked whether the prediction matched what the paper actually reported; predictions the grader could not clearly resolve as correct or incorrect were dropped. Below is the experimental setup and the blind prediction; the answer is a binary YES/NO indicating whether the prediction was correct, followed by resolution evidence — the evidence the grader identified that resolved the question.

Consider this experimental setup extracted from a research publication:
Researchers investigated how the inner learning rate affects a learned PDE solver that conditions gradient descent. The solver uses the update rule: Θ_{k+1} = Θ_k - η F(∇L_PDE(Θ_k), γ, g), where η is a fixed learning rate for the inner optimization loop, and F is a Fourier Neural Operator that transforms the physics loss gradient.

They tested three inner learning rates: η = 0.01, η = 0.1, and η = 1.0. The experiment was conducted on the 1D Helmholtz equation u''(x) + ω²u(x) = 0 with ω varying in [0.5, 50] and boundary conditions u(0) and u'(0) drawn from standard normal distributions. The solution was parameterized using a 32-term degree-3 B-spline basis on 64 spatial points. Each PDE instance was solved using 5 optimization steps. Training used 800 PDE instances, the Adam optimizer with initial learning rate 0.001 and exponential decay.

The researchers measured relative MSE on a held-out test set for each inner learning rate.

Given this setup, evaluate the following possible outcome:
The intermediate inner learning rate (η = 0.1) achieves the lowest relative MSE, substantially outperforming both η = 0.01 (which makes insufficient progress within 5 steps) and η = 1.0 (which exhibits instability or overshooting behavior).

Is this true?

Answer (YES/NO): NO